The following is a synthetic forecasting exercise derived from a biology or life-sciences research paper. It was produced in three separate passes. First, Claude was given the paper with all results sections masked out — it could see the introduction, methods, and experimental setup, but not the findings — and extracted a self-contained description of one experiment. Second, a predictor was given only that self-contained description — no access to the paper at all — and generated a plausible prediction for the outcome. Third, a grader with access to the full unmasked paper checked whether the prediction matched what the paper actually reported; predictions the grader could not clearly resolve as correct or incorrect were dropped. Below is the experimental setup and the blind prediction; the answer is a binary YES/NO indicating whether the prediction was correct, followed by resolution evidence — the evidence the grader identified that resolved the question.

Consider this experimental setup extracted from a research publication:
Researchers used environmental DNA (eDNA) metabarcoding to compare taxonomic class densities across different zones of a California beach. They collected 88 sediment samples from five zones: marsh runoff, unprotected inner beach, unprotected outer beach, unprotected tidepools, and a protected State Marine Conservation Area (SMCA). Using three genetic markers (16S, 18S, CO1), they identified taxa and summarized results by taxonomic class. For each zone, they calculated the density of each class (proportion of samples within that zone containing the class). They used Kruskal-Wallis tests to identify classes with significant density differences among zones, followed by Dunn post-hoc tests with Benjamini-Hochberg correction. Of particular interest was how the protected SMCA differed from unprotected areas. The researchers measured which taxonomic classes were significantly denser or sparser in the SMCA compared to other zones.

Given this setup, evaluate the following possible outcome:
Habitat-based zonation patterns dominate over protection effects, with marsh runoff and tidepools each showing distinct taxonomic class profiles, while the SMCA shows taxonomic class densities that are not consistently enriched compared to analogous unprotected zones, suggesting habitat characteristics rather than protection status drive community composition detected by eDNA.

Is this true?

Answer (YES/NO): NO